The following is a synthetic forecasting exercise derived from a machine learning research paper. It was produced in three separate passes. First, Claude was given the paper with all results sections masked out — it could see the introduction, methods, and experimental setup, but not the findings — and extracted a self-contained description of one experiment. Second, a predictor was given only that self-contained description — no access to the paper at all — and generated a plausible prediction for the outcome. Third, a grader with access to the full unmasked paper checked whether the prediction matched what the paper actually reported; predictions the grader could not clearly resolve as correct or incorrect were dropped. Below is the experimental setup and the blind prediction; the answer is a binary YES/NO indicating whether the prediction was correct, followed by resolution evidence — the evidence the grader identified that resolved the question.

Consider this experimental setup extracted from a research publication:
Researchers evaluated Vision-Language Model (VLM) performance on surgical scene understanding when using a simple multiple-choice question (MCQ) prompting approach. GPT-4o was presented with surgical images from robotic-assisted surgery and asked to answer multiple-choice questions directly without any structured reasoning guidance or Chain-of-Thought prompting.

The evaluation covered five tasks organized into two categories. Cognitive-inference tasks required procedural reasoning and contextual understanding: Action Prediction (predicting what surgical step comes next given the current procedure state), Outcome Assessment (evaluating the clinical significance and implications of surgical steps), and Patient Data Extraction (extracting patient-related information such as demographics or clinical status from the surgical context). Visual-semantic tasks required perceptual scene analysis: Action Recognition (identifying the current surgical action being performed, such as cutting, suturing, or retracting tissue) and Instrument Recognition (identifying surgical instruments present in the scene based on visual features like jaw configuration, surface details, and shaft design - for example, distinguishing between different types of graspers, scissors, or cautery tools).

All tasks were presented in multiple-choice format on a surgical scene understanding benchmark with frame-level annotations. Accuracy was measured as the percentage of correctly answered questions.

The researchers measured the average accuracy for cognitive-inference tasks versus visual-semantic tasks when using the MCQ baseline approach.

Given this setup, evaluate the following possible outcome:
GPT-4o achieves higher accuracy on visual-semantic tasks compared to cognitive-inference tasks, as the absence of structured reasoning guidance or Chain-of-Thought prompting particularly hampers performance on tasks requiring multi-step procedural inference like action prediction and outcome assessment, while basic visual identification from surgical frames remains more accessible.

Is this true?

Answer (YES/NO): YES